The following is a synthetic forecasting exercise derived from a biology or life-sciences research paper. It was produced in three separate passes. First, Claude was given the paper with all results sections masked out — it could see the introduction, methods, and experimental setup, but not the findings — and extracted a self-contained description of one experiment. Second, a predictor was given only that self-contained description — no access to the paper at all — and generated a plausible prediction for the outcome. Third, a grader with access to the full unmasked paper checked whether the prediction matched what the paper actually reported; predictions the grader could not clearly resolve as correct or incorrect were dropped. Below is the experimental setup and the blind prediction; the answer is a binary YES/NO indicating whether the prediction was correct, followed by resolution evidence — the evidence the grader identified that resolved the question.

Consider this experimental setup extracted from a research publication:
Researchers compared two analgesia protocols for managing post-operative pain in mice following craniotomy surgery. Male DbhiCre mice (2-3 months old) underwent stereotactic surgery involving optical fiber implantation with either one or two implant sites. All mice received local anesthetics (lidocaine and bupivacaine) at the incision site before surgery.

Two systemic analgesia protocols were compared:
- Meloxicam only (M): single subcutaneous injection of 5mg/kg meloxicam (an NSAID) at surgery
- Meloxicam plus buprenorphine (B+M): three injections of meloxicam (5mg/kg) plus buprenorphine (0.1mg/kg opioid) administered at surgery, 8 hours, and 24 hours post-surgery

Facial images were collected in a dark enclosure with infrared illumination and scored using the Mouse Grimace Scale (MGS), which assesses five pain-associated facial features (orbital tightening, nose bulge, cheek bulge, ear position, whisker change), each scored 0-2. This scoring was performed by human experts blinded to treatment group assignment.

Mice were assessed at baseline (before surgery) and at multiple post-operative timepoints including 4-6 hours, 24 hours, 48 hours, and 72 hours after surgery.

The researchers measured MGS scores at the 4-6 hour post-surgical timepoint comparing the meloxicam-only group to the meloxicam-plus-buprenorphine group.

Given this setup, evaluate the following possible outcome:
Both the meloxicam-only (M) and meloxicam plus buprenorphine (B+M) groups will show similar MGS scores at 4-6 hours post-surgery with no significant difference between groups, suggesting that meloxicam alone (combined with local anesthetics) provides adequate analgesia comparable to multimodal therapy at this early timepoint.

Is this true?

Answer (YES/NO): NO